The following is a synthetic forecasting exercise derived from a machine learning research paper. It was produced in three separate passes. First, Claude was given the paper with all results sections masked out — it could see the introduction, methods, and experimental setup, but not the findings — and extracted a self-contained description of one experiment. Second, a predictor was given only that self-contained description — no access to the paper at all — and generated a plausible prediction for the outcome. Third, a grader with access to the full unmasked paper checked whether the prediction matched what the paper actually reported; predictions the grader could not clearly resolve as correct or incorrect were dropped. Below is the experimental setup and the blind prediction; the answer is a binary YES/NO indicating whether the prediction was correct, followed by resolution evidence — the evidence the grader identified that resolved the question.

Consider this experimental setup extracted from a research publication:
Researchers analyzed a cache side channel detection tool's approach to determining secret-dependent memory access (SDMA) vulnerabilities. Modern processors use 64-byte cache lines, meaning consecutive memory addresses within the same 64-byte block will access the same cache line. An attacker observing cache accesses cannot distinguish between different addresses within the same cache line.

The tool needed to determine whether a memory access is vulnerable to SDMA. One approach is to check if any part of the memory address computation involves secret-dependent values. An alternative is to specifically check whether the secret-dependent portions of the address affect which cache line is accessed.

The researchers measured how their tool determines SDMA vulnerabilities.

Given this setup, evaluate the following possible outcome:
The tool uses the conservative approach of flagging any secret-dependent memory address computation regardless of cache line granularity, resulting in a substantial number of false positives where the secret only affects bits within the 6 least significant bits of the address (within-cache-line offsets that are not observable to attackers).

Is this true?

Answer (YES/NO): NO